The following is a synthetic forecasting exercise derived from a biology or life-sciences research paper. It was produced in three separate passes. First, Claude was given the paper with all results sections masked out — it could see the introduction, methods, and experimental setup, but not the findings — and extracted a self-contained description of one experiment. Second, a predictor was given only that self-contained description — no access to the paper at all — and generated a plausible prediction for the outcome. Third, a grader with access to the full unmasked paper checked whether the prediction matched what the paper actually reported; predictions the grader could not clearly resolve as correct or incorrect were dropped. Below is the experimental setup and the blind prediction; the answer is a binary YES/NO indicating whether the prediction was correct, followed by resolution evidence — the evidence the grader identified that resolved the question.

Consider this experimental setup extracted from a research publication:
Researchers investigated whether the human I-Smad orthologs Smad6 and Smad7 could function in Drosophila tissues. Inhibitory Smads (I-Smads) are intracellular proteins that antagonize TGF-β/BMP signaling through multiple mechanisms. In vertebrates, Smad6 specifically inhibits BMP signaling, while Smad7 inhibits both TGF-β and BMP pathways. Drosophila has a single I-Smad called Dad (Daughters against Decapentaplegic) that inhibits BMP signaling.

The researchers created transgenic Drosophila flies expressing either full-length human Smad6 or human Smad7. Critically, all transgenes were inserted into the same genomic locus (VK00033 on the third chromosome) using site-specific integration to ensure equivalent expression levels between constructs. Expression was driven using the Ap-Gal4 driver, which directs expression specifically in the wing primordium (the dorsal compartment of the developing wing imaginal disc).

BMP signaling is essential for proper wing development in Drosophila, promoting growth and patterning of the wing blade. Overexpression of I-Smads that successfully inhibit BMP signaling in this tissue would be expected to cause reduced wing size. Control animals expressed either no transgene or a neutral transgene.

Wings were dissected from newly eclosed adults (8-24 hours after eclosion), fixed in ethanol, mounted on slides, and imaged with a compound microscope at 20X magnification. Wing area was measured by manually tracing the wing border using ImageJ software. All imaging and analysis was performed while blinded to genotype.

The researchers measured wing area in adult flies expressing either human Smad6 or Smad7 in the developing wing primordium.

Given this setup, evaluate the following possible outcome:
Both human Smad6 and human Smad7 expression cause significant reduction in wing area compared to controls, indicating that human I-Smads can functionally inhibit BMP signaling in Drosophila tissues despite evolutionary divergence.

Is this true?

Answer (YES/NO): YES